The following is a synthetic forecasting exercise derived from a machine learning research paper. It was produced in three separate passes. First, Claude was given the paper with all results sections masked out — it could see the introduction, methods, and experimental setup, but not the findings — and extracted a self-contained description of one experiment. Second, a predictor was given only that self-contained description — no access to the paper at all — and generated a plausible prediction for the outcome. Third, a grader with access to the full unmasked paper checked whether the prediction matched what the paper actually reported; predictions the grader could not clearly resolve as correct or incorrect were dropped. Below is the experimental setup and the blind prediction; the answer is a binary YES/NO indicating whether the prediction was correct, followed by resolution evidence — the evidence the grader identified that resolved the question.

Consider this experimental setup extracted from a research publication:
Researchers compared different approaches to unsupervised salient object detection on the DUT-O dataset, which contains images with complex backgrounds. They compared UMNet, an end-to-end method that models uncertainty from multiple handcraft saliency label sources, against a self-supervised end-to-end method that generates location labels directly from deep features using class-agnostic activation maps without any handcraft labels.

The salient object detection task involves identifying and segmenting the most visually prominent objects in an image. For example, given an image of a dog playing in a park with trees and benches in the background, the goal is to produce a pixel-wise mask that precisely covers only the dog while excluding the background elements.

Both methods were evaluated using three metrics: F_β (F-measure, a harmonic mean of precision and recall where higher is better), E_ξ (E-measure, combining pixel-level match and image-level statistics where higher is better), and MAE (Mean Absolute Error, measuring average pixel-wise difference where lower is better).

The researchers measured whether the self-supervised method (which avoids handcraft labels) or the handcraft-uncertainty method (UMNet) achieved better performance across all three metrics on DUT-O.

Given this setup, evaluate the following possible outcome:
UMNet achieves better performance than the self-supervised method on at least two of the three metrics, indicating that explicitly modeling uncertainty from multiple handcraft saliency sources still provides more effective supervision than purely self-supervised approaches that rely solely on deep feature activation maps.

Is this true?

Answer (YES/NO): YES